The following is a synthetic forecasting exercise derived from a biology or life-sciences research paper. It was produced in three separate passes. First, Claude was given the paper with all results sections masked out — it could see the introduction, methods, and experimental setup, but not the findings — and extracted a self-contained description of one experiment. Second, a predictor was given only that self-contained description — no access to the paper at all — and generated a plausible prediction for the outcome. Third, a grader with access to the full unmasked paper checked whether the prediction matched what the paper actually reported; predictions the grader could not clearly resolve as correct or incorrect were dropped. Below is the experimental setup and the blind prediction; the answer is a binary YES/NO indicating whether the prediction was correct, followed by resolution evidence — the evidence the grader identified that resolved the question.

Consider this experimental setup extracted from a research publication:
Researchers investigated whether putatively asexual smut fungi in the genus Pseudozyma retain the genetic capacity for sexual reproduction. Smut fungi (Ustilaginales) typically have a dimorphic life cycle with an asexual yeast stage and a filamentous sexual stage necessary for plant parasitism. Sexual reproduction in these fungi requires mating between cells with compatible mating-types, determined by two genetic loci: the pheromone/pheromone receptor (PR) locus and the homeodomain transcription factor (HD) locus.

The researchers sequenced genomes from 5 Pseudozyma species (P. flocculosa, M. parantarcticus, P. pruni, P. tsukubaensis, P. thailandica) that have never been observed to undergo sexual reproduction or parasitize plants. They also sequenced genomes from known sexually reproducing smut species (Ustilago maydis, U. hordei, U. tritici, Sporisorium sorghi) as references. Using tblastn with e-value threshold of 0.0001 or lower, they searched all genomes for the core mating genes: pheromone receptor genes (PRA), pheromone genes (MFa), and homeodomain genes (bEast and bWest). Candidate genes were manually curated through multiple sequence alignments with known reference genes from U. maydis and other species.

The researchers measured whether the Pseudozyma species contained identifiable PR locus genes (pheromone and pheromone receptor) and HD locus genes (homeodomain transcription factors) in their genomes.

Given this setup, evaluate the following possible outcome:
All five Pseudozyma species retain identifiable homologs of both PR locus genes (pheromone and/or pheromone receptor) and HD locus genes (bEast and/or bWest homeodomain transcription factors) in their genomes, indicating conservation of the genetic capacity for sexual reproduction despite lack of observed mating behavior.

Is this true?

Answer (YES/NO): YES